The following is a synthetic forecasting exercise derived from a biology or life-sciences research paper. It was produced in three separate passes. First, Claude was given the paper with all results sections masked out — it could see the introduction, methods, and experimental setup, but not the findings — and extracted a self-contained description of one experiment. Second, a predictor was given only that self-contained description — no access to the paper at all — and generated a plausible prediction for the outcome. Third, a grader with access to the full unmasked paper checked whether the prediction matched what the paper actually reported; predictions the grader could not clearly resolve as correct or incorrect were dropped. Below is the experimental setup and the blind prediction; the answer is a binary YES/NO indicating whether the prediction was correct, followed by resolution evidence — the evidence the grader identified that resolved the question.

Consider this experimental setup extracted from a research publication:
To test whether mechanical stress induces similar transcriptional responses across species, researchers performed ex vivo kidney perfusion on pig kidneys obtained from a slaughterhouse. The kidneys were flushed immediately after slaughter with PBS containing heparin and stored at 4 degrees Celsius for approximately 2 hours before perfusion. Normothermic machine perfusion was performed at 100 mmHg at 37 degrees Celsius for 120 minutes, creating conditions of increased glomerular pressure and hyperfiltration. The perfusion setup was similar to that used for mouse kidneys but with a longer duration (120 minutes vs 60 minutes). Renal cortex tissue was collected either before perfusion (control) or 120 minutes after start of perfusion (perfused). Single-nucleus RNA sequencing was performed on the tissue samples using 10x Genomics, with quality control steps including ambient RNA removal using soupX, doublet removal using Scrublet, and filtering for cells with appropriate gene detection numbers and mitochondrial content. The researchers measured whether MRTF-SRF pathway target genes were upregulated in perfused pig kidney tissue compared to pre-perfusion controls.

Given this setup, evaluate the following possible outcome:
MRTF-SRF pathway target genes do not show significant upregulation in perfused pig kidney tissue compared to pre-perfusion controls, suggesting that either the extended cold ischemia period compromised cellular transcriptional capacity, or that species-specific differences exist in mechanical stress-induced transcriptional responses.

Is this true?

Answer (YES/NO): NO